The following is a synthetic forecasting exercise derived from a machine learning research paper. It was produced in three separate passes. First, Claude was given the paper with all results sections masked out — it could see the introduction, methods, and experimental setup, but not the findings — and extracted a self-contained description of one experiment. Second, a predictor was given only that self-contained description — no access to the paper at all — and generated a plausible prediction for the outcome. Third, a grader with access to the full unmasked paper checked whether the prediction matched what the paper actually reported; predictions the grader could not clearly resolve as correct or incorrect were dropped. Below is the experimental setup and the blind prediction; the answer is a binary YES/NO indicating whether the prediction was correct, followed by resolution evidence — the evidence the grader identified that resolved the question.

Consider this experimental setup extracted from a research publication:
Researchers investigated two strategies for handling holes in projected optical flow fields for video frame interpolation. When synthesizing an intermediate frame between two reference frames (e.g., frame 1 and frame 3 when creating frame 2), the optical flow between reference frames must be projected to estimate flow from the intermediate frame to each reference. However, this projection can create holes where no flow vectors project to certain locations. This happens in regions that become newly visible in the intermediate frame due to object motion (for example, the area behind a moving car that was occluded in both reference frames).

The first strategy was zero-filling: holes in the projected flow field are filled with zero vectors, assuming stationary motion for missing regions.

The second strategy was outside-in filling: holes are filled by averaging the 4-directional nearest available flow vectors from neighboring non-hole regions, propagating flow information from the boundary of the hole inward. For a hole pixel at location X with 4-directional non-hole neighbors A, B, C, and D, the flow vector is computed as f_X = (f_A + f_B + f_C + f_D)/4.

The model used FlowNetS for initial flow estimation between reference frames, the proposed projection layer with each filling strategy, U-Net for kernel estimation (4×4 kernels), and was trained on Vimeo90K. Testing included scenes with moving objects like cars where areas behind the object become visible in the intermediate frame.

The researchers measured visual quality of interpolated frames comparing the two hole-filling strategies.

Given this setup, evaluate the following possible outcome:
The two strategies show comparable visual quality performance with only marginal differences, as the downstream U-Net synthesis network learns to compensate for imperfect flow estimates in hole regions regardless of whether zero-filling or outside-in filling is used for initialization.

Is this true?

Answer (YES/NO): NO